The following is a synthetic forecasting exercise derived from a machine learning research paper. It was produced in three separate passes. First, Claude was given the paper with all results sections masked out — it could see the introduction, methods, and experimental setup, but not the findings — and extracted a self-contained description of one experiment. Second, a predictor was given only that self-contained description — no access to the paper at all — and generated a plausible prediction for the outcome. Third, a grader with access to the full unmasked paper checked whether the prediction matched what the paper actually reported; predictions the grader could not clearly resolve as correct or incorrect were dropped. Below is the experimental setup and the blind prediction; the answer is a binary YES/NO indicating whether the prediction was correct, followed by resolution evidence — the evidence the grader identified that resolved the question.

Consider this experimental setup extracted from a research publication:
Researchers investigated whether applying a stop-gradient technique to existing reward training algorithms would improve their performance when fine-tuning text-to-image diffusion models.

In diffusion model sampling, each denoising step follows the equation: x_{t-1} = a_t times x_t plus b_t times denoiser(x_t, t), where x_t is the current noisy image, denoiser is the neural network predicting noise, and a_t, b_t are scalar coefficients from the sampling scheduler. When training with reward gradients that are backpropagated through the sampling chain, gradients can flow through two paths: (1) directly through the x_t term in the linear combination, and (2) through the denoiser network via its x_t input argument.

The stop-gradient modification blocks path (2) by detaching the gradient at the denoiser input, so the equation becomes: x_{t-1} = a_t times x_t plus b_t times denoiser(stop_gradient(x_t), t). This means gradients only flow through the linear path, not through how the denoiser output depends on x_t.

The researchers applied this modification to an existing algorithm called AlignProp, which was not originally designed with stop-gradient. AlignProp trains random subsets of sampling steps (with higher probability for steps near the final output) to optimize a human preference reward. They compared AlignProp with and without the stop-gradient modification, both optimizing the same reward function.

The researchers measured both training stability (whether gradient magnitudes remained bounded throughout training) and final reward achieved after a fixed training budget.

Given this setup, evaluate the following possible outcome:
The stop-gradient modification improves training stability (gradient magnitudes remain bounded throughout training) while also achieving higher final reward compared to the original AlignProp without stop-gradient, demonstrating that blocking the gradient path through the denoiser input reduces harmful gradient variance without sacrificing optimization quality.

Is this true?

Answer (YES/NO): NO